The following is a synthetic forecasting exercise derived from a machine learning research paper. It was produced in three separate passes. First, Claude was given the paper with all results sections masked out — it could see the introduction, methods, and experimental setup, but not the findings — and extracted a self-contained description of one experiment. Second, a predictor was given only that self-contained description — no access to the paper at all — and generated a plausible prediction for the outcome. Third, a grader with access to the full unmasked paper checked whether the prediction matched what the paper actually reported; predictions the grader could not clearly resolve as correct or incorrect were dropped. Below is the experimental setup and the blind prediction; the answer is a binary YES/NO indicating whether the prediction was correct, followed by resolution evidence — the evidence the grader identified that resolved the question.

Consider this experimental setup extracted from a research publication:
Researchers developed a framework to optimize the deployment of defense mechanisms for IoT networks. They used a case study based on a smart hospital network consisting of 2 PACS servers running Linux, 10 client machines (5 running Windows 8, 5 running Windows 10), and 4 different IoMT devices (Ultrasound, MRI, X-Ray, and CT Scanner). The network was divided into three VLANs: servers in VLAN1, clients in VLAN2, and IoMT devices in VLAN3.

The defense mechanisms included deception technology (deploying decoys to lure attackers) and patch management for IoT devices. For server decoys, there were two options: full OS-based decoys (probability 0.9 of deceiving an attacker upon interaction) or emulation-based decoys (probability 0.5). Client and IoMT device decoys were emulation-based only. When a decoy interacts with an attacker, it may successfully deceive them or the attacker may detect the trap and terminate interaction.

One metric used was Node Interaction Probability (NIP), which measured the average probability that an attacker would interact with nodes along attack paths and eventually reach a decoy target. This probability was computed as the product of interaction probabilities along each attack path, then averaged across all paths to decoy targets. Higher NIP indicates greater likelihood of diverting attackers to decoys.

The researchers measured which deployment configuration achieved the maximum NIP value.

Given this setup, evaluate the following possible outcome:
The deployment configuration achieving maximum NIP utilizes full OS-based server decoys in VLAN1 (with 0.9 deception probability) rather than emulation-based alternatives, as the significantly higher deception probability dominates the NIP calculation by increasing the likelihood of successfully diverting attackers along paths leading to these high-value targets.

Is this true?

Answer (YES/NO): YES